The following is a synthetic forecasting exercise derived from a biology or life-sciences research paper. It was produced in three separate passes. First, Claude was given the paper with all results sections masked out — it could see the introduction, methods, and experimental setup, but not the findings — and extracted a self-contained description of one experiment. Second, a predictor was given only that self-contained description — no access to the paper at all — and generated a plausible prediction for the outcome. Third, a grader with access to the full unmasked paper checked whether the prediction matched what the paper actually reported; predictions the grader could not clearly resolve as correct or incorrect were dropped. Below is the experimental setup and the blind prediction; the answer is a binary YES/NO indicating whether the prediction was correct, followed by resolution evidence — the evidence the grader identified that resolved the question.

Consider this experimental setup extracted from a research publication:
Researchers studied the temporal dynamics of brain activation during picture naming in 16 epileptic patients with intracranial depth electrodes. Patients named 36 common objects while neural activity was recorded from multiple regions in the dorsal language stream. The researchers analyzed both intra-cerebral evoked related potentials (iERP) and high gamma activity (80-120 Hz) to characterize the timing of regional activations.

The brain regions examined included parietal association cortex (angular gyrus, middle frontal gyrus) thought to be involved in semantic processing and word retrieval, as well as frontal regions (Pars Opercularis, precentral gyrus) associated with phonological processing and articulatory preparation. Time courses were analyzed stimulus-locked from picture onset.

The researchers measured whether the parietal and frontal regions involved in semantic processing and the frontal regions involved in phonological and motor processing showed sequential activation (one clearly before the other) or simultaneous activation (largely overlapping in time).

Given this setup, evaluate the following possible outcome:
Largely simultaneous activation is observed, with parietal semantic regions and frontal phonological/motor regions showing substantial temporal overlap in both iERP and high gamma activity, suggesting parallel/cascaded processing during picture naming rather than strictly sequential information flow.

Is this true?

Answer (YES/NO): YES